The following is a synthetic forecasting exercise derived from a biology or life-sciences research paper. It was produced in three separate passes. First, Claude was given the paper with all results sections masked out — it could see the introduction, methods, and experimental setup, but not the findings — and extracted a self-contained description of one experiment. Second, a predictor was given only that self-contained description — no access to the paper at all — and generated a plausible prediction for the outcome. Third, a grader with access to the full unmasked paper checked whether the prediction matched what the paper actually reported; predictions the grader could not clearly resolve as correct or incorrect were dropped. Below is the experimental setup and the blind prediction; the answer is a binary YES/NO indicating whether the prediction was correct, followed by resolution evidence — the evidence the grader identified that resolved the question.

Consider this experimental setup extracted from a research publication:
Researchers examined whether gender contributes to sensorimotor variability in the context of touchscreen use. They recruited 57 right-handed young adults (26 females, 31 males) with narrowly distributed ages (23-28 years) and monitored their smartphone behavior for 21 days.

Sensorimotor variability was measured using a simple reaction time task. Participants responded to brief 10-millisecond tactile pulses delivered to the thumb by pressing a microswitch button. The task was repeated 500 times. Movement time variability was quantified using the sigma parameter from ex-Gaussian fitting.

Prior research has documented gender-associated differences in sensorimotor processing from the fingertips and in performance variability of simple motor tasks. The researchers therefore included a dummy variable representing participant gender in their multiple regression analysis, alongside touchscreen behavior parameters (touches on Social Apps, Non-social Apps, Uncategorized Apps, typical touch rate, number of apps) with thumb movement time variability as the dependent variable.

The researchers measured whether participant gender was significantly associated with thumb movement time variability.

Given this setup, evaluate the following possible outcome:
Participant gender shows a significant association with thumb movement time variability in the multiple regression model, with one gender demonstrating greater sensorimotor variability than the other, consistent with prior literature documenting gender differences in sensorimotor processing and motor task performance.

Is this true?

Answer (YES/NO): NO